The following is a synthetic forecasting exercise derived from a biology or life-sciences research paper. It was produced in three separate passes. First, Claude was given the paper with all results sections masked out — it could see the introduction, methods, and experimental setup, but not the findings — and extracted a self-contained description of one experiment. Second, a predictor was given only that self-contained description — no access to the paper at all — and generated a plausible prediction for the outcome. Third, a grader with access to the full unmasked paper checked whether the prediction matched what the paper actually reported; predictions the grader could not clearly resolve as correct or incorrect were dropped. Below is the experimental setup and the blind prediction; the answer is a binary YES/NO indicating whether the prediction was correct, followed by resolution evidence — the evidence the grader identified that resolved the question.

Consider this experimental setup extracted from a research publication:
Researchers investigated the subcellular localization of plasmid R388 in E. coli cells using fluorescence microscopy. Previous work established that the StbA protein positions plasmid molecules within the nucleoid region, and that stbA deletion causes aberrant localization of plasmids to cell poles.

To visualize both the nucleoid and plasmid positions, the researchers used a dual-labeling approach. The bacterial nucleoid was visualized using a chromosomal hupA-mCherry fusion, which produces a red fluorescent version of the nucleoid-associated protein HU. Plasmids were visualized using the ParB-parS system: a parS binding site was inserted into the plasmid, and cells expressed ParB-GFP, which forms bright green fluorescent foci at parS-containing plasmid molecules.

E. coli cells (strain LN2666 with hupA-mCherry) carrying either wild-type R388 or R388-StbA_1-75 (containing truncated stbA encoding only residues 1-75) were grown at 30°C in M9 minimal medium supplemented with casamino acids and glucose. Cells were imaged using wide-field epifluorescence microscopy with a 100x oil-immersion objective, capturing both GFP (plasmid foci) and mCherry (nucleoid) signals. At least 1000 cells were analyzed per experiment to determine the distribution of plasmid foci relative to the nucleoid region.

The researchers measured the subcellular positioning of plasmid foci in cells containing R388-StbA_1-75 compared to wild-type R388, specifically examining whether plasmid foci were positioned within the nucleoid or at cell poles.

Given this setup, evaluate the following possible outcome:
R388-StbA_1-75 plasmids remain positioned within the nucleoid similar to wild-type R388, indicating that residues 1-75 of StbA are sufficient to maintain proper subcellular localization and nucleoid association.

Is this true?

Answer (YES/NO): NO